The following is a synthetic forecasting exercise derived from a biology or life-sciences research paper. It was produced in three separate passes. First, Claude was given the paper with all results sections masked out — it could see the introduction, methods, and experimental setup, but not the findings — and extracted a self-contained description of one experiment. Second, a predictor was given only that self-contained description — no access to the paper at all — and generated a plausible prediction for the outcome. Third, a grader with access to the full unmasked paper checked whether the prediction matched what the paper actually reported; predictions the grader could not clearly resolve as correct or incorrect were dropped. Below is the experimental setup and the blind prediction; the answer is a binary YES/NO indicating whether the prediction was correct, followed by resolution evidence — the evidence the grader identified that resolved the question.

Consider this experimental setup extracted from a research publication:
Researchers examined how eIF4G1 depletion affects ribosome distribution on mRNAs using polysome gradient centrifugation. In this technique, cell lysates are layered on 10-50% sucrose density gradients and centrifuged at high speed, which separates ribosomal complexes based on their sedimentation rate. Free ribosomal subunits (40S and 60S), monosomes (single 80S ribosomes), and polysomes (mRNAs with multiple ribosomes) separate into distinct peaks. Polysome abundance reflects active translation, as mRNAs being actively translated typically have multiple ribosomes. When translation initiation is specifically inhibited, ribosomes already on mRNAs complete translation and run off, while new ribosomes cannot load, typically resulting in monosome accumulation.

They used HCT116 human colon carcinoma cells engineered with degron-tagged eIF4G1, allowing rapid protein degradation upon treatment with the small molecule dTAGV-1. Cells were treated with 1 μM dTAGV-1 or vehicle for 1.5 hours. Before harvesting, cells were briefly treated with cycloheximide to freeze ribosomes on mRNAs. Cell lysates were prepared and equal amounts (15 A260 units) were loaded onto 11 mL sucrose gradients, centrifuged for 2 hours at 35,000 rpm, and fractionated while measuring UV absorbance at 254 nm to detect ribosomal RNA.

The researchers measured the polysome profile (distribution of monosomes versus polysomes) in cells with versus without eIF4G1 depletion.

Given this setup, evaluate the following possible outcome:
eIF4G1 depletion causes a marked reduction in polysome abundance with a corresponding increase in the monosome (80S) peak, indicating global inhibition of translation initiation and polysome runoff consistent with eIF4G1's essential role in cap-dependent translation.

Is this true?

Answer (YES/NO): YES